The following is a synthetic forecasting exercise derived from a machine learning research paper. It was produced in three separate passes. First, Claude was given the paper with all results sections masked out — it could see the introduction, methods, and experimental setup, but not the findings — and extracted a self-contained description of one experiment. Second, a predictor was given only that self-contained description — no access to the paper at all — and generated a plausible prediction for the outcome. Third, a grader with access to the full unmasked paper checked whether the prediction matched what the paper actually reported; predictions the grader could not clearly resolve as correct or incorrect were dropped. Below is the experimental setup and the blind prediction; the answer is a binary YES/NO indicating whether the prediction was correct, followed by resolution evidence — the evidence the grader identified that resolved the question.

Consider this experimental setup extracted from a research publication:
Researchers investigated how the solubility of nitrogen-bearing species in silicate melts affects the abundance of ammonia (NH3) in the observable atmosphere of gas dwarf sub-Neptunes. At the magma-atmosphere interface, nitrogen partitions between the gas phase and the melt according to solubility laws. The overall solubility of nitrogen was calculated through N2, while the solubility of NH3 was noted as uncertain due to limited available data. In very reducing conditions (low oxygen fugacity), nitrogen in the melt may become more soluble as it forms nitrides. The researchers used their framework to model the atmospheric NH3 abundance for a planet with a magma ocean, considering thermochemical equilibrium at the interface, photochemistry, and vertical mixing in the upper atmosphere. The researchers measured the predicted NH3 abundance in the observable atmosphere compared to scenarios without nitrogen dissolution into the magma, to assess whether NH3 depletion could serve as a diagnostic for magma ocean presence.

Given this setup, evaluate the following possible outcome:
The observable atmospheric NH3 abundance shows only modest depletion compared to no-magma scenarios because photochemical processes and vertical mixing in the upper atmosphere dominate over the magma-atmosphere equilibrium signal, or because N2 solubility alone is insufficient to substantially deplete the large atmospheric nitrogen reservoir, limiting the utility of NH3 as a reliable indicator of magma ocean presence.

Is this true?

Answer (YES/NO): NO